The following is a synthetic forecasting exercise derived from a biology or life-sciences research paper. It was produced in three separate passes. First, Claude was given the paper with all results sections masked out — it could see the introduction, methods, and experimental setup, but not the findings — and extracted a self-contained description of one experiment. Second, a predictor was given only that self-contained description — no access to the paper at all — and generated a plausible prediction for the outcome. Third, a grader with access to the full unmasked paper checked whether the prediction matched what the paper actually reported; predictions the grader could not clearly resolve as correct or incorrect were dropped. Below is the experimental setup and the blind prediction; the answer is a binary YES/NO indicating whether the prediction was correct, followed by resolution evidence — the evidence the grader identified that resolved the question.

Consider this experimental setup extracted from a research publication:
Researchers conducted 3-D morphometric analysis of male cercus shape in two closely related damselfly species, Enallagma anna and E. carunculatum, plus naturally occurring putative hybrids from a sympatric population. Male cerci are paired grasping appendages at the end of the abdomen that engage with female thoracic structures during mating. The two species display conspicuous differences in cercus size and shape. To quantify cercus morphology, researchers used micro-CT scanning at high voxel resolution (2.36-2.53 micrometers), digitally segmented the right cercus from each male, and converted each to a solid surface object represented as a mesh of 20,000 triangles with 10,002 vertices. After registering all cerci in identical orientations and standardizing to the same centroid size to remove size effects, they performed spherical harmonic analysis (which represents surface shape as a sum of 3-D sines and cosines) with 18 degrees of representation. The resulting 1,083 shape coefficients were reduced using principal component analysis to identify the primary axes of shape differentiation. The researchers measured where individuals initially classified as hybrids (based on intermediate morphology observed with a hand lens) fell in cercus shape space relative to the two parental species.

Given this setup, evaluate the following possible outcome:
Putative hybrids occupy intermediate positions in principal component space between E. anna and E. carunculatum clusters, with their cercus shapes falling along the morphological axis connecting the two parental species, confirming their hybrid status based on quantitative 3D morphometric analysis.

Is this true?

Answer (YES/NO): YES